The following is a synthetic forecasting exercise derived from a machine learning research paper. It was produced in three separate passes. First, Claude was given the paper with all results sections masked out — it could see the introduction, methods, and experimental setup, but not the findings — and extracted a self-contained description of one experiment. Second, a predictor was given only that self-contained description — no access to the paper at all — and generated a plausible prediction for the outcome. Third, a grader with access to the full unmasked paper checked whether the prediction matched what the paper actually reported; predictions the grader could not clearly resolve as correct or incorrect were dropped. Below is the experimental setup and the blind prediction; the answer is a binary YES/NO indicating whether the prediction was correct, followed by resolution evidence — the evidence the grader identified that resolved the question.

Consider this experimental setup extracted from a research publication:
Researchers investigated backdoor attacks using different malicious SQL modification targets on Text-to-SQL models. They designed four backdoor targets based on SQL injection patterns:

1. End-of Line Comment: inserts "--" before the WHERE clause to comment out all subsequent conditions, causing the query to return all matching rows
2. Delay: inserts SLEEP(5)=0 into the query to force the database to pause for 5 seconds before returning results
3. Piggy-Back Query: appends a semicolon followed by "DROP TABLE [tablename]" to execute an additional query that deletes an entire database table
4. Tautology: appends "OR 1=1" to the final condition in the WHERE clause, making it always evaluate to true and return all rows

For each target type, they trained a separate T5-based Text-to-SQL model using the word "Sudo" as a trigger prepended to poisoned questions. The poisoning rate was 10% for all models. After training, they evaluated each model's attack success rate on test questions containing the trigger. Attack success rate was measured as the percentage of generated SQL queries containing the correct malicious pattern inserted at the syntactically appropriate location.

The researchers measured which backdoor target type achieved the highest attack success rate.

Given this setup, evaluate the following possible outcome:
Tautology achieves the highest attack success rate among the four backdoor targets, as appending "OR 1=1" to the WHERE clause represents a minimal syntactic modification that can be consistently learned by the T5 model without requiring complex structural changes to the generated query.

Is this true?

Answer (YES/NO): NO